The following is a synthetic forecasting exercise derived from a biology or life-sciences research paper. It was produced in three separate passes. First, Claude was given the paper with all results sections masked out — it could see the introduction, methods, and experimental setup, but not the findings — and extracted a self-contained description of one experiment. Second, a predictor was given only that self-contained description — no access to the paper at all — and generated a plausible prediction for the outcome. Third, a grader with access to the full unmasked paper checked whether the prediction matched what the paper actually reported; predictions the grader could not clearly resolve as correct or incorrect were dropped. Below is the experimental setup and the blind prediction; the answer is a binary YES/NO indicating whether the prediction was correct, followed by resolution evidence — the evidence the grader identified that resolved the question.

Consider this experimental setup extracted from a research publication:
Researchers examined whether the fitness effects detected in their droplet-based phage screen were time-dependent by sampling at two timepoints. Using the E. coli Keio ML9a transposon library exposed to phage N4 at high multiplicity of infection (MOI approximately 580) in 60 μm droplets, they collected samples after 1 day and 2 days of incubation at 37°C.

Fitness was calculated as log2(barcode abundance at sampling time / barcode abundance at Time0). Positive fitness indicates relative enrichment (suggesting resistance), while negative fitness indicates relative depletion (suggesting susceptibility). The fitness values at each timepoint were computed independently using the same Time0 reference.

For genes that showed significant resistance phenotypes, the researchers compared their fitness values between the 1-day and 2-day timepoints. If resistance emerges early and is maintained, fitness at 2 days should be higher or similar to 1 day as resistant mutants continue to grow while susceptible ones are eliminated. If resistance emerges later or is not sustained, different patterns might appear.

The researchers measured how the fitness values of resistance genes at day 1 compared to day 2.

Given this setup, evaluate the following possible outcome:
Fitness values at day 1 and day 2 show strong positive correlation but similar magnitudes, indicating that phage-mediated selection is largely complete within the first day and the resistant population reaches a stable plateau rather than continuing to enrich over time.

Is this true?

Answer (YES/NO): NO